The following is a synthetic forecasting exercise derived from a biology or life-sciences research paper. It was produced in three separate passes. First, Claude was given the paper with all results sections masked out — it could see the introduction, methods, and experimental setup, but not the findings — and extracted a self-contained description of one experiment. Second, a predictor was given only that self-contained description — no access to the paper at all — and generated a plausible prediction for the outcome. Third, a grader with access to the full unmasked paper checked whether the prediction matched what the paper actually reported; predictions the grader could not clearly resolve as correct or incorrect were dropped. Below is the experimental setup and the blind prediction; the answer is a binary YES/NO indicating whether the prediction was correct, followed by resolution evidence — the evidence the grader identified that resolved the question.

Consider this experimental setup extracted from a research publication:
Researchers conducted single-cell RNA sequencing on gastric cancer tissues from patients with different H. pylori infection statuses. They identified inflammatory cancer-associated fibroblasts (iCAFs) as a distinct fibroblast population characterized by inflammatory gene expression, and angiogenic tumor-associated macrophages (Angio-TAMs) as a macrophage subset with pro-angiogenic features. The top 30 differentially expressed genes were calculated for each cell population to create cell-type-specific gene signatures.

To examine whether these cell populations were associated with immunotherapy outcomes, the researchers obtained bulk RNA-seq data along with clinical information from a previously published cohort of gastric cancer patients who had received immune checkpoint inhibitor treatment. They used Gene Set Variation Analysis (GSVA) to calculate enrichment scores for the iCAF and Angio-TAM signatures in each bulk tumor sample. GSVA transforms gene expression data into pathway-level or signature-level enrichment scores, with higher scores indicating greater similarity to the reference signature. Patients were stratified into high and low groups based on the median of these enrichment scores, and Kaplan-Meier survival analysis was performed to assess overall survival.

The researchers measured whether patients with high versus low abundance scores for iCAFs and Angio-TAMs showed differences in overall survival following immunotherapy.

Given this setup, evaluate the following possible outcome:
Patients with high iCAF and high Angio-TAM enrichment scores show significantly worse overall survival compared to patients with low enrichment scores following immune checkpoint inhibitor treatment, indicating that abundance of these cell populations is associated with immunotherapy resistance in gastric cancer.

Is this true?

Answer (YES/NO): YES